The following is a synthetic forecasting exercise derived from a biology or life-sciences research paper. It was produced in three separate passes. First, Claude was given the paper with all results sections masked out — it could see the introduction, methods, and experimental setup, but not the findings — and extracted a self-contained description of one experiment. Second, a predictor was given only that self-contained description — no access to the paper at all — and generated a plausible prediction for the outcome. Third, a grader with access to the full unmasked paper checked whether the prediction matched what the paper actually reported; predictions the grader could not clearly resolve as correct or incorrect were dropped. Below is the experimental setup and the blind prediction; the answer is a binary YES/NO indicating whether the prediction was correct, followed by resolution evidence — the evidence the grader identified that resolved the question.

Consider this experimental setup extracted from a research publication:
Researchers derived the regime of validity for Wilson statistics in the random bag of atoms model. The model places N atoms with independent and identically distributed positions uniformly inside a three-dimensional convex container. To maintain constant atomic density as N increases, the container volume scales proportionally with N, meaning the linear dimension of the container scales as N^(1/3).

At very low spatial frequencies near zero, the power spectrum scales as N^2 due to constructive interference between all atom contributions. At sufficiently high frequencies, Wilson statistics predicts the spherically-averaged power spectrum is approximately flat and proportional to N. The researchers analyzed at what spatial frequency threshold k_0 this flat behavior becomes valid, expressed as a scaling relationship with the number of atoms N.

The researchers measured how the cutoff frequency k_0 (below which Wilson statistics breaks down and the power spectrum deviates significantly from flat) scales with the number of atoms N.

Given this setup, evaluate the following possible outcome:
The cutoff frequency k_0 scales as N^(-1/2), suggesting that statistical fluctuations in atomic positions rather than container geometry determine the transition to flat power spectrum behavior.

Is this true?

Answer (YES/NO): NO